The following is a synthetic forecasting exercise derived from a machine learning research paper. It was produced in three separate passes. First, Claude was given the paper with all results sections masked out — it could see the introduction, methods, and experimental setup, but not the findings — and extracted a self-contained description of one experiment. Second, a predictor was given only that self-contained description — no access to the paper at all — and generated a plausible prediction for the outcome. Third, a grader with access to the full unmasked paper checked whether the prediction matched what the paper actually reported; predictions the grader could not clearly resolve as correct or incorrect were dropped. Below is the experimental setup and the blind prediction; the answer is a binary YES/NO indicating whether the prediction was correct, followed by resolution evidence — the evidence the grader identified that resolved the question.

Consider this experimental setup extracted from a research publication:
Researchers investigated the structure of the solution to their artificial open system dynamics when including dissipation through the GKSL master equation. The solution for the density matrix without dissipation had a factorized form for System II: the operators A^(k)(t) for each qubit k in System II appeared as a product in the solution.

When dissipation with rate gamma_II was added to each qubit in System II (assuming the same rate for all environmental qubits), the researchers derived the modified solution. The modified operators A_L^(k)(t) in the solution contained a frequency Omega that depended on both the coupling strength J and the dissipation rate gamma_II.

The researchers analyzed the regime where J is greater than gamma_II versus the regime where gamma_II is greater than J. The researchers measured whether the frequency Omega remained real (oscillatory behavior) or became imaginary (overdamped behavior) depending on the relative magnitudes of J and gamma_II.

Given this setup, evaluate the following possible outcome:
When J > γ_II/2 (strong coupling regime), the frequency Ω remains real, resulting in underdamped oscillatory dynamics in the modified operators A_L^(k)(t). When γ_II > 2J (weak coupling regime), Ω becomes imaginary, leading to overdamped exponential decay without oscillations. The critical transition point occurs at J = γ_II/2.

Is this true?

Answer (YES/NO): NO